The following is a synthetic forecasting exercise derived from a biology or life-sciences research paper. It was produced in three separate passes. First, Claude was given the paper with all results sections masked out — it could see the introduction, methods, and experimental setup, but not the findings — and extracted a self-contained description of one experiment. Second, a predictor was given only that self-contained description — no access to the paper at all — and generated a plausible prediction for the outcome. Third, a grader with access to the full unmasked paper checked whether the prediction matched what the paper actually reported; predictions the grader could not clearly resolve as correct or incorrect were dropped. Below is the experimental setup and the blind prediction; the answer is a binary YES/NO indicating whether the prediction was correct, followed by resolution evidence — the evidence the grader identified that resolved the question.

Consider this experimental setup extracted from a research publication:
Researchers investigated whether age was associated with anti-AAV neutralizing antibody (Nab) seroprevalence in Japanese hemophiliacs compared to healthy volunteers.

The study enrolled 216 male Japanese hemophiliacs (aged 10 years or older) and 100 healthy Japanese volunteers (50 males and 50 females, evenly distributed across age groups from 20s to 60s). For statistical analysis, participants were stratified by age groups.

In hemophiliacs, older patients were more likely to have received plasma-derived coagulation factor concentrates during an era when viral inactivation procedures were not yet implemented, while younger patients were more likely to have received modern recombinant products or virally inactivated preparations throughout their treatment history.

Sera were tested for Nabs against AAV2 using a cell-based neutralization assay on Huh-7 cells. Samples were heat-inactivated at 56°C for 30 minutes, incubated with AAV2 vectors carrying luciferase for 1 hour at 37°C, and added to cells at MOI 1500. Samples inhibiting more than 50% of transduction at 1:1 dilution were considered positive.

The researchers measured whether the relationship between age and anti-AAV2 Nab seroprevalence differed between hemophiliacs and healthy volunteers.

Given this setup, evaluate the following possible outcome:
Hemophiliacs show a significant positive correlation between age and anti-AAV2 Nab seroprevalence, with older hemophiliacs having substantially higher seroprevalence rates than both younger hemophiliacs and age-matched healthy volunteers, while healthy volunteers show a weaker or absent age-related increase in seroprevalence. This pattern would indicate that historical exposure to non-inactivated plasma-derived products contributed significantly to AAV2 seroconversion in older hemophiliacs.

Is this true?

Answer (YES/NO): NO